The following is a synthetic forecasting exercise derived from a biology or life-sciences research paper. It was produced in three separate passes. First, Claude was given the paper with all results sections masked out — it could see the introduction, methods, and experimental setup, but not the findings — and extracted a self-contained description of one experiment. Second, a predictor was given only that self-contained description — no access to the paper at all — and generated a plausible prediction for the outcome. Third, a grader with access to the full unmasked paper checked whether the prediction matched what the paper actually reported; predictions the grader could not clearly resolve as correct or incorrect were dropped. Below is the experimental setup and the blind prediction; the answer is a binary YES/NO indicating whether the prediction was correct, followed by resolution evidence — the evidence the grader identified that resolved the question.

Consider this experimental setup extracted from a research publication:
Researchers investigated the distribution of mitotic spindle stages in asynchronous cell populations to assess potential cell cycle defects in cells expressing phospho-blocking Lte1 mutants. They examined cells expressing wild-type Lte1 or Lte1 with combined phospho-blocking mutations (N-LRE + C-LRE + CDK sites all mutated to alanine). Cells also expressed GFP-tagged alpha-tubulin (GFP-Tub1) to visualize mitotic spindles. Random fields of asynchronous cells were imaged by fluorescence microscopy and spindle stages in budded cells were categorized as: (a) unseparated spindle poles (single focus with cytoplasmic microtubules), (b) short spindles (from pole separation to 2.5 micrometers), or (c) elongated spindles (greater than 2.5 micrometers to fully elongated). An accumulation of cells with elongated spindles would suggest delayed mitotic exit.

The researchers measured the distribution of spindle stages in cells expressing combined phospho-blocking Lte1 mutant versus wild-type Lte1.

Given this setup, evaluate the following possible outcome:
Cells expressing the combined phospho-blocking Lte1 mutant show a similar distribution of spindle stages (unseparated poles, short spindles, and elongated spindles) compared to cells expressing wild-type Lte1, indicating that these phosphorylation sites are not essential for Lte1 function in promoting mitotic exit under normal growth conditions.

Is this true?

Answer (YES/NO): NO